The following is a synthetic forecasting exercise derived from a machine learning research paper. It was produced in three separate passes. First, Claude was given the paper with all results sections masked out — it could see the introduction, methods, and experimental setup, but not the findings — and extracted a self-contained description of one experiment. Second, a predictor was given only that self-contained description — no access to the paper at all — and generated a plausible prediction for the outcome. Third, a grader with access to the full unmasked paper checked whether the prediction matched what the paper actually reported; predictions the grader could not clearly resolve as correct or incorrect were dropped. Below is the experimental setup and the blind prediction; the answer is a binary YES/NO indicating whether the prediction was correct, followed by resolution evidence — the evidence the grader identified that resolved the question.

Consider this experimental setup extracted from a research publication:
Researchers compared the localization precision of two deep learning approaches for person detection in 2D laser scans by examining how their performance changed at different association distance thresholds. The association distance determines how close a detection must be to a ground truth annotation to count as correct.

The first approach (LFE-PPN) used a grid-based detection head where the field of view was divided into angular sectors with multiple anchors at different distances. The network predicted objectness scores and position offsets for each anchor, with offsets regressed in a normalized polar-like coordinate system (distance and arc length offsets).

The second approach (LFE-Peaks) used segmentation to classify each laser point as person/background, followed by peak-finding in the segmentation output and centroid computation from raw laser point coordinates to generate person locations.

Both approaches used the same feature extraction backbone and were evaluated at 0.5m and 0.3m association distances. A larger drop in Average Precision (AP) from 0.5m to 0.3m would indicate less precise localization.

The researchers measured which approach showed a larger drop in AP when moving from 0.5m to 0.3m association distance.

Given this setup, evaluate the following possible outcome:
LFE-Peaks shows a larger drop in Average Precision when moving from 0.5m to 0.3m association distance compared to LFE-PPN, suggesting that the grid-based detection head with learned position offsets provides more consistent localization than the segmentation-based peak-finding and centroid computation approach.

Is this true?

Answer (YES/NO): NO